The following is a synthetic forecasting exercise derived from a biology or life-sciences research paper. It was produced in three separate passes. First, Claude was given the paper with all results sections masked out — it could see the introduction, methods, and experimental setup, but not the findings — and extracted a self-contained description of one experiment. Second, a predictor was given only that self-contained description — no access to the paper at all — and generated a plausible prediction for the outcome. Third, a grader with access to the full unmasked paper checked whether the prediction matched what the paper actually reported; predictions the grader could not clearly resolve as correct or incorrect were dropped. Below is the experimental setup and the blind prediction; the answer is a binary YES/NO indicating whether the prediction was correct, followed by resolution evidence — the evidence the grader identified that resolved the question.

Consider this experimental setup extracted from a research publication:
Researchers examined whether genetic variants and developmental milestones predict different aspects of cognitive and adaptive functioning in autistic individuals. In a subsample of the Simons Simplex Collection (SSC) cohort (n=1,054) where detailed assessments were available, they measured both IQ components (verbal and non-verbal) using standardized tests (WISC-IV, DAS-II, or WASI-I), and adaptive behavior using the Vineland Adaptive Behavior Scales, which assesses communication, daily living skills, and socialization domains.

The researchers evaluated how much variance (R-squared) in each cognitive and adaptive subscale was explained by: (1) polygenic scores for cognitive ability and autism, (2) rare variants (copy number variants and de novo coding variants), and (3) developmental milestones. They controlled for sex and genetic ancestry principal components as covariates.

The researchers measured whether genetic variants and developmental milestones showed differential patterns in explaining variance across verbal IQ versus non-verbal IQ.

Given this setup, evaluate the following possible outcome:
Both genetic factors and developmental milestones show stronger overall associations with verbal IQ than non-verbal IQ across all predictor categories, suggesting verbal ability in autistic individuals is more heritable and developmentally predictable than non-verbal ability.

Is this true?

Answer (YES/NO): NO